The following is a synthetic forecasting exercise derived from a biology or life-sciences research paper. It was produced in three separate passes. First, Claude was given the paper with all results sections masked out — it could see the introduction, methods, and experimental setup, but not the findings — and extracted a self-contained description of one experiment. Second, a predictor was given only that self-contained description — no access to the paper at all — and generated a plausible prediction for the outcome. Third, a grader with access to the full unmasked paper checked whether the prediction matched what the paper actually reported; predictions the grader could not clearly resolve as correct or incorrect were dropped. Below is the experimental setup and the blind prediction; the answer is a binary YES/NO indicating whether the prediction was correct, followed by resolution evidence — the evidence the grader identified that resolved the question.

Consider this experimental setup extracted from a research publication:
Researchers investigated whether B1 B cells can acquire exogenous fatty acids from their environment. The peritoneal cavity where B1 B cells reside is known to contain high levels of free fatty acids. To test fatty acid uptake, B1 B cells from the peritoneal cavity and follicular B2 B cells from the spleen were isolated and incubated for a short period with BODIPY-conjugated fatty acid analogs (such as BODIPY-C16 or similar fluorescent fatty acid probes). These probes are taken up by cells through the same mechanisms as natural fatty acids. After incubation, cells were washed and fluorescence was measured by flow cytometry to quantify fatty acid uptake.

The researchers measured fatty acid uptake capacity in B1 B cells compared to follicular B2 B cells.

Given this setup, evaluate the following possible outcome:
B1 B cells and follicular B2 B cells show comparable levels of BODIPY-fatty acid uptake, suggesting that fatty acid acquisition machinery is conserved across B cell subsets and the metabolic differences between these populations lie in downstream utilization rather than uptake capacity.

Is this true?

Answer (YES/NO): NO